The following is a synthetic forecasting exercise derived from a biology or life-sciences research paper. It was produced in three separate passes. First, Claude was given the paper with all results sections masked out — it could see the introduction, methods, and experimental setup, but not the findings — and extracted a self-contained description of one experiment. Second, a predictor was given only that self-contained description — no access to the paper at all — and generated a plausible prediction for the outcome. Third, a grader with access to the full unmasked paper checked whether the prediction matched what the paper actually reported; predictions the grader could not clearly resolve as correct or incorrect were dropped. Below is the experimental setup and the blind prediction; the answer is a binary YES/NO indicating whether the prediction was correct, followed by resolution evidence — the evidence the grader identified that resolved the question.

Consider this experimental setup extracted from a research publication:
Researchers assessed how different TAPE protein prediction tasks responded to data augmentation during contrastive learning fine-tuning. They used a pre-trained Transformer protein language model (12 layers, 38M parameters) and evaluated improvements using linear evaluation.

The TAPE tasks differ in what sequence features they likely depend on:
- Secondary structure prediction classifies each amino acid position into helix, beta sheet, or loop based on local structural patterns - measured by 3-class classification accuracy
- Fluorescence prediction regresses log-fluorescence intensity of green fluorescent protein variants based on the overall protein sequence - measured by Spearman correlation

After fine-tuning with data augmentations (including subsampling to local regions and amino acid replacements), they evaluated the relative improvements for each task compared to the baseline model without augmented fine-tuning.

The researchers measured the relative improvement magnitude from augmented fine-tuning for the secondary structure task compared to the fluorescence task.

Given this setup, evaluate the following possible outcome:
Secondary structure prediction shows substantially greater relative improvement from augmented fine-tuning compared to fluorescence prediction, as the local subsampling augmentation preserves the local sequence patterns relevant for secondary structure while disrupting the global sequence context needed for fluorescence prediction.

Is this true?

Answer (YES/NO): NO